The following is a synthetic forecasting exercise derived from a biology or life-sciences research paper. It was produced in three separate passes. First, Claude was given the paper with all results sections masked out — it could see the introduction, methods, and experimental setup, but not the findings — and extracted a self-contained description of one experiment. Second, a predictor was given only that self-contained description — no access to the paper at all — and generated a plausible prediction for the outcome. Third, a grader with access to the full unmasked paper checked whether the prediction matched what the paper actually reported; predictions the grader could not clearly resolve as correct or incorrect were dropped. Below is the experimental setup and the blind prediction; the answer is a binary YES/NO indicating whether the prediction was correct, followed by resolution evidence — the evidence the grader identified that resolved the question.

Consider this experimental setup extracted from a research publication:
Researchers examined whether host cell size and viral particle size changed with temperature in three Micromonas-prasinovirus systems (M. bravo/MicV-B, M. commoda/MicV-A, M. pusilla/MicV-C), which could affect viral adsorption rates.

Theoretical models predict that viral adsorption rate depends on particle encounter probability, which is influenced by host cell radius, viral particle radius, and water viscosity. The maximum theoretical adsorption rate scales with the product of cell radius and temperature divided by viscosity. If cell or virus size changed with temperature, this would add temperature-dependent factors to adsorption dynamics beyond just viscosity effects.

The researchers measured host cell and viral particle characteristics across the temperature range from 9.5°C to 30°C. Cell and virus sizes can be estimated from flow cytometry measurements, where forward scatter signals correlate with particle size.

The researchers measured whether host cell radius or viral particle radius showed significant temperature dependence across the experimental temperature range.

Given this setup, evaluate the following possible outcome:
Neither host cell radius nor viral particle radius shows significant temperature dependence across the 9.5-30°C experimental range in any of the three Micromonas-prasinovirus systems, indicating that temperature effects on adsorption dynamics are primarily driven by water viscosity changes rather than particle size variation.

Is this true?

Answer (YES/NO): YES